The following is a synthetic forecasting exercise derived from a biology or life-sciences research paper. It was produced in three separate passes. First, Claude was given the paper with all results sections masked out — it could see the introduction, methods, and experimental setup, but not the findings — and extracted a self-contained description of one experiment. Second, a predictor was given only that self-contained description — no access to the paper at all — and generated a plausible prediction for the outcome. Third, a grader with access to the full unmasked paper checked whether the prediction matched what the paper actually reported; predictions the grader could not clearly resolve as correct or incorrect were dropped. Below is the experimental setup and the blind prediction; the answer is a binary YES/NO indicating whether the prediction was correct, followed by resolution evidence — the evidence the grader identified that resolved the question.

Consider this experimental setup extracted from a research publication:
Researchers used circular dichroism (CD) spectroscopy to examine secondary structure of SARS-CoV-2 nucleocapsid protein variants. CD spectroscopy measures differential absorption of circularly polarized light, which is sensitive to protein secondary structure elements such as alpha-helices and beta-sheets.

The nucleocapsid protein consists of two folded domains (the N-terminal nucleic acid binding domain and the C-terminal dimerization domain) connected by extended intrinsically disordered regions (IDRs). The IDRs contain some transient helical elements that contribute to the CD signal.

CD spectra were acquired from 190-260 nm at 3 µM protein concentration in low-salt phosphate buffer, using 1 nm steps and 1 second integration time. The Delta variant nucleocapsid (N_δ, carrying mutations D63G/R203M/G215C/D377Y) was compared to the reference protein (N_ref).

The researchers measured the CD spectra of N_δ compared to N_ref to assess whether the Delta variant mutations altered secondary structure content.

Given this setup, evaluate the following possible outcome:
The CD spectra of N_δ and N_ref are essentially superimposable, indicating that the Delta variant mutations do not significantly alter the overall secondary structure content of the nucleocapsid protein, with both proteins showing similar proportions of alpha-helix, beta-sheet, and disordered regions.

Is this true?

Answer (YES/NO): NO